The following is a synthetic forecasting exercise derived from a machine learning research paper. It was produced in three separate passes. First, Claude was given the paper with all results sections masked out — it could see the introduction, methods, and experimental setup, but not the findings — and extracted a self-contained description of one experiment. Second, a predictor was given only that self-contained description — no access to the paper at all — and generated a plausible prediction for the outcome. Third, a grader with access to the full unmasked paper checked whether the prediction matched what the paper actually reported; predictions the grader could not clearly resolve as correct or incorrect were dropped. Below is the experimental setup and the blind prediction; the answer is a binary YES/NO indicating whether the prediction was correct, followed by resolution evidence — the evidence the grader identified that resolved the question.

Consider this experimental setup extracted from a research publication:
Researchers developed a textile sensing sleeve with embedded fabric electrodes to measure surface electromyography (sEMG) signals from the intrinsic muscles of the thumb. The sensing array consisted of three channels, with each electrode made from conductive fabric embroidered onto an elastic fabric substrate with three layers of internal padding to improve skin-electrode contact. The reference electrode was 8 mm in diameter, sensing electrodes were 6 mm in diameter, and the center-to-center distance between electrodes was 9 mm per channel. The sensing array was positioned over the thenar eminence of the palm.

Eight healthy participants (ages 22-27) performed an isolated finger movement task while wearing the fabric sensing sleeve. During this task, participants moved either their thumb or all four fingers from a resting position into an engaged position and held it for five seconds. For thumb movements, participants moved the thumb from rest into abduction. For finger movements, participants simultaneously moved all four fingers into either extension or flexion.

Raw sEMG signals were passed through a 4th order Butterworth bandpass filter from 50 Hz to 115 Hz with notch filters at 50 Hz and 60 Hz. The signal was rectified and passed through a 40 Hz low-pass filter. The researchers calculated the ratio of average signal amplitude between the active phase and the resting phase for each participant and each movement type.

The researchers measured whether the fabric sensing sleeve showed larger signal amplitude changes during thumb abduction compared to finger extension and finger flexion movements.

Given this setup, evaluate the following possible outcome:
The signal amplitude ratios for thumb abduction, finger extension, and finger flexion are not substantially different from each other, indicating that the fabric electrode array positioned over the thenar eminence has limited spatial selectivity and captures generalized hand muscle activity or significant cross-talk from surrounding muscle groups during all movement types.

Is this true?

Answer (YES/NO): NO